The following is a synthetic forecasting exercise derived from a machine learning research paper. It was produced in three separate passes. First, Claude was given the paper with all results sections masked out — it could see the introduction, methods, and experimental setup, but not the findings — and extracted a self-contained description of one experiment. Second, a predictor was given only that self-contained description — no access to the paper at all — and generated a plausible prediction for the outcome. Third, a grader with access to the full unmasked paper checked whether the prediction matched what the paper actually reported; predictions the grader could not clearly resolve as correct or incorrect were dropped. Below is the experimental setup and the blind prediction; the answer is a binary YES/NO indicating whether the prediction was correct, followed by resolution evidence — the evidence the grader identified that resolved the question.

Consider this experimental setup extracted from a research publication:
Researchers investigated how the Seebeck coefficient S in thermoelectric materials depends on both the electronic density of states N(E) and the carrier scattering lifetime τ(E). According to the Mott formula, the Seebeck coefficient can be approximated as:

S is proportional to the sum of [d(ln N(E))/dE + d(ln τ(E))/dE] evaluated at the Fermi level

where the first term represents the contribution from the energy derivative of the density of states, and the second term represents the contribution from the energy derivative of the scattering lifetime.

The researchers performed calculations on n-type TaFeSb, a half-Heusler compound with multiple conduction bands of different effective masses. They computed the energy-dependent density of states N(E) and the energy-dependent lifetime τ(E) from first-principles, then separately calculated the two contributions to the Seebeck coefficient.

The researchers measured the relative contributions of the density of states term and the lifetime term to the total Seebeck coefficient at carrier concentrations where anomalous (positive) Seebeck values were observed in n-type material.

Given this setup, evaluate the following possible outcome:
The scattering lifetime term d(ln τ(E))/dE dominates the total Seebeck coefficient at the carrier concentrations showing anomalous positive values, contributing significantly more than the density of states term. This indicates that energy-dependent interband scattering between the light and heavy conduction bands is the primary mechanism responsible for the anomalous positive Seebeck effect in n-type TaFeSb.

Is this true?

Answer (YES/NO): YES